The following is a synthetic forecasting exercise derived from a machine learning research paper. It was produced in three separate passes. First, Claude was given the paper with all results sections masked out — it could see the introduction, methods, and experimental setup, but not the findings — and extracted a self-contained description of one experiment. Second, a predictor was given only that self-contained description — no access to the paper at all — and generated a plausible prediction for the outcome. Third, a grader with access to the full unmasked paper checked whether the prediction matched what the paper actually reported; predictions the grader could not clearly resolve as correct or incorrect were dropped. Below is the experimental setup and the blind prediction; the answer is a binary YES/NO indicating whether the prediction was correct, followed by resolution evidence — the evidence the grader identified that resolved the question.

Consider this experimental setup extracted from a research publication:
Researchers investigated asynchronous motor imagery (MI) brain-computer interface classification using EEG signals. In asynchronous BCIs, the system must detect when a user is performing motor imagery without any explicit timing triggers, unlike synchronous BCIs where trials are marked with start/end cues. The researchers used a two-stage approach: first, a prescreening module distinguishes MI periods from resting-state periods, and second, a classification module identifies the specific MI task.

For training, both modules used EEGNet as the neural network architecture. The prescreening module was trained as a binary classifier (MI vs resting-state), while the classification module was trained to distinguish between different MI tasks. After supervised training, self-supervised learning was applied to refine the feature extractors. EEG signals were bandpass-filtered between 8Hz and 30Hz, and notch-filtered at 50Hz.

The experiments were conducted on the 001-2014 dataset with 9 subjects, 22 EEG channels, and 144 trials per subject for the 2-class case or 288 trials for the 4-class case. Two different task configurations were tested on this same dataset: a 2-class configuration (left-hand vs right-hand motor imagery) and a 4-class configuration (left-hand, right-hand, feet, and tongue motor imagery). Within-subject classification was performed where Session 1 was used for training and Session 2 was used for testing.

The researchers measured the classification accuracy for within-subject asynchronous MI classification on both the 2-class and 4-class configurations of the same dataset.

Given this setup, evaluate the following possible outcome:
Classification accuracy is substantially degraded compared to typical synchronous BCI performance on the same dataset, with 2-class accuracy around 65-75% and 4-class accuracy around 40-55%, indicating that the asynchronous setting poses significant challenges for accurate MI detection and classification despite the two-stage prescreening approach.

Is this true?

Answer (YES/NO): YES